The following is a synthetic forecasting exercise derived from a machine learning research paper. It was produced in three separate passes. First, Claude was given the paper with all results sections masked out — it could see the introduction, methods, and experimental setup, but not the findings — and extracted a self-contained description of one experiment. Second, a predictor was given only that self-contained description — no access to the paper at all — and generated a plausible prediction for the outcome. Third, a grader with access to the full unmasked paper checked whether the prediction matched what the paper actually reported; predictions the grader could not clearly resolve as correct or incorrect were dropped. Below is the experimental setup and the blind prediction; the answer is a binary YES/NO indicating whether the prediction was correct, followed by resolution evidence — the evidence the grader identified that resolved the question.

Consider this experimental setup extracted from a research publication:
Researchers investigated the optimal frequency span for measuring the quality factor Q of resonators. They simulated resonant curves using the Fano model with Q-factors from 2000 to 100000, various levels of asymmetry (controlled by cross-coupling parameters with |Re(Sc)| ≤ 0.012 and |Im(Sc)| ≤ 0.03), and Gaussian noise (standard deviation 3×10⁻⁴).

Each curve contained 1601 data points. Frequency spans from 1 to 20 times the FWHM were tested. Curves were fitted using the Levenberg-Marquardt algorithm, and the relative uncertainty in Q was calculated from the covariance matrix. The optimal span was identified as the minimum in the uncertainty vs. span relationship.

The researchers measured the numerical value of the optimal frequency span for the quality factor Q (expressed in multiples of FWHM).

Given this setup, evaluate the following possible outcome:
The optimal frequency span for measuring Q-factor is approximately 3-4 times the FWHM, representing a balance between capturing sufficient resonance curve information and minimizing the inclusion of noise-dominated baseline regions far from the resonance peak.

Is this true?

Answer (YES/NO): NO